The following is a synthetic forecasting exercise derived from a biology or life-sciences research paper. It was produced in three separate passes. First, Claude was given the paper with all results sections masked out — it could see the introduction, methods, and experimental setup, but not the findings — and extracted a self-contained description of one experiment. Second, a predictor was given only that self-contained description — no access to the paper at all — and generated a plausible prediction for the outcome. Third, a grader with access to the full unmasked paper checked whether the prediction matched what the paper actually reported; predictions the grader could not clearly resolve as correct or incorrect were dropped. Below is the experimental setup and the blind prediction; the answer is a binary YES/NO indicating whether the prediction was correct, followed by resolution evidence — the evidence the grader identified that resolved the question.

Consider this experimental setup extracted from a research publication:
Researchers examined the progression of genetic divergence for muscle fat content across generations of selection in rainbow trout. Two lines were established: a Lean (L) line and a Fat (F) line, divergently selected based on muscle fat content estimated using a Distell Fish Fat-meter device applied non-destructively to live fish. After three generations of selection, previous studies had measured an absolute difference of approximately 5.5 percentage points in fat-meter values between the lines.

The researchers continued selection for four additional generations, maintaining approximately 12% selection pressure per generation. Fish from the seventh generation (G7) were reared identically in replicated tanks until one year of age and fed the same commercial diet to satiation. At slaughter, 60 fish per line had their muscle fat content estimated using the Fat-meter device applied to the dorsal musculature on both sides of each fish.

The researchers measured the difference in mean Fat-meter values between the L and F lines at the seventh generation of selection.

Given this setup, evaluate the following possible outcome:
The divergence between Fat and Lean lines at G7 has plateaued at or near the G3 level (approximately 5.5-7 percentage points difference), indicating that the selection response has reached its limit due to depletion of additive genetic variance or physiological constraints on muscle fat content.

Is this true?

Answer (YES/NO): NO